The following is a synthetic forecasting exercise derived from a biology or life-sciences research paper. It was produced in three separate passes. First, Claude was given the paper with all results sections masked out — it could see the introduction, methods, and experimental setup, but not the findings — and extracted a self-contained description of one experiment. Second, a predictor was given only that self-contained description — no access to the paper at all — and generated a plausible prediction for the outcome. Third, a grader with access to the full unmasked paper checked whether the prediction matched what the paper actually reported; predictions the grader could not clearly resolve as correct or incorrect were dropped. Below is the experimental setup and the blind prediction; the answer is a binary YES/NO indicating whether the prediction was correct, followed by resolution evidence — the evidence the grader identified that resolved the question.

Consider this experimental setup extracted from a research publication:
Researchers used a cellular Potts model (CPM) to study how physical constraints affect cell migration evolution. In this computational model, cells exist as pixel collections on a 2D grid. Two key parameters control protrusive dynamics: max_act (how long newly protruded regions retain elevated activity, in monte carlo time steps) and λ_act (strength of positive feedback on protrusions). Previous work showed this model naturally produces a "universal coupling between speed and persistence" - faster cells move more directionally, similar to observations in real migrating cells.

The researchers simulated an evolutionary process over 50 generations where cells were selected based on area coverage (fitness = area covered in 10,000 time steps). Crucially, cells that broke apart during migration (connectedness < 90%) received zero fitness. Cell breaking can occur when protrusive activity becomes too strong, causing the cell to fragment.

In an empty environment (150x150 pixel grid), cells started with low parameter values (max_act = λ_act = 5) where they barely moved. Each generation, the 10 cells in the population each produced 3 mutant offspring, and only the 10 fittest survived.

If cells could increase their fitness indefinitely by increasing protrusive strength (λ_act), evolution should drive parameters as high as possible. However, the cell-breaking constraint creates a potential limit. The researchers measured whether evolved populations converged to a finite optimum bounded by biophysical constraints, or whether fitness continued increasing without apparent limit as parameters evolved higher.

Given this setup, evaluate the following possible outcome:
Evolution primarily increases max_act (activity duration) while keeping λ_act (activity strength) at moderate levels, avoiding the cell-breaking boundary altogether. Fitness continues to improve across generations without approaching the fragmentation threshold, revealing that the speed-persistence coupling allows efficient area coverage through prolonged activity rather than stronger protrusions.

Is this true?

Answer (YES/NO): NO